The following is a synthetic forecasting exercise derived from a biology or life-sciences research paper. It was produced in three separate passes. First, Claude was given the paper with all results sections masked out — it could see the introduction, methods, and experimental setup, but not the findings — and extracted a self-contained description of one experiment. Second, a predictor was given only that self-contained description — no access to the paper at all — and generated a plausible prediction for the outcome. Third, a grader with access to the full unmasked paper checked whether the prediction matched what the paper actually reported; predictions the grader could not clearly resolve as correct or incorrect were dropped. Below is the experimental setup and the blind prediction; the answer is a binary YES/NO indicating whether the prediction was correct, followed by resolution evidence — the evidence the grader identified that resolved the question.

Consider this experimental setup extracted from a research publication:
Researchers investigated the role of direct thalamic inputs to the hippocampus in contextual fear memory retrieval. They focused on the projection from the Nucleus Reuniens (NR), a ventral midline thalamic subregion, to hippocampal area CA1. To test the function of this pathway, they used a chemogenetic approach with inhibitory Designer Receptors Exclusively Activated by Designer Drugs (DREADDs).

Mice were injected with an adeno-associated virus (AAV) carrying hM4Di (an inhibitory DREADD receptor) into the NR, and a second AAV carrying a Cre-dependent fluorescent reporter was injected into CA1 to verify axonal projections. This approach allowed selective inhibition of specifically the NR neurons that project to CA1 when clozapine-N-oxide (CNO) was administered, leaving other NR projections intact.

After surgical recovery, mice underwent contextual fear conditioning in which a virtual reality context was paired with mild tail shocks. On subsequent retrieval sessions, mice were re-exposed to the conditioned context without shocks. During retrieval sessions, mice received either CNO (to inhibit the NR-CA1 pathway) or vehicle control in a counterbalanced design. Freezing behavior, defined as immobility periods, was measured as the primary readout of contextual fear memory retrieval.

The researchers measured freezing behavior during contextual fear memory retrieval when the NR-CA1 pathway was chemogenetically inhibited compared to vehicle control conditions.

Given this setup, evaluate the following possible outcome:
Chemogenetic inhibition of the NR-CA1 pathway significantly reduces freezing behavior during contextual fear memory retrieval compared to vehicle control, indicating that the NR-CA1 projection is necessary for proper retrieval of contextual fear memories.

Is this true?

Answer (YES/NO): NO